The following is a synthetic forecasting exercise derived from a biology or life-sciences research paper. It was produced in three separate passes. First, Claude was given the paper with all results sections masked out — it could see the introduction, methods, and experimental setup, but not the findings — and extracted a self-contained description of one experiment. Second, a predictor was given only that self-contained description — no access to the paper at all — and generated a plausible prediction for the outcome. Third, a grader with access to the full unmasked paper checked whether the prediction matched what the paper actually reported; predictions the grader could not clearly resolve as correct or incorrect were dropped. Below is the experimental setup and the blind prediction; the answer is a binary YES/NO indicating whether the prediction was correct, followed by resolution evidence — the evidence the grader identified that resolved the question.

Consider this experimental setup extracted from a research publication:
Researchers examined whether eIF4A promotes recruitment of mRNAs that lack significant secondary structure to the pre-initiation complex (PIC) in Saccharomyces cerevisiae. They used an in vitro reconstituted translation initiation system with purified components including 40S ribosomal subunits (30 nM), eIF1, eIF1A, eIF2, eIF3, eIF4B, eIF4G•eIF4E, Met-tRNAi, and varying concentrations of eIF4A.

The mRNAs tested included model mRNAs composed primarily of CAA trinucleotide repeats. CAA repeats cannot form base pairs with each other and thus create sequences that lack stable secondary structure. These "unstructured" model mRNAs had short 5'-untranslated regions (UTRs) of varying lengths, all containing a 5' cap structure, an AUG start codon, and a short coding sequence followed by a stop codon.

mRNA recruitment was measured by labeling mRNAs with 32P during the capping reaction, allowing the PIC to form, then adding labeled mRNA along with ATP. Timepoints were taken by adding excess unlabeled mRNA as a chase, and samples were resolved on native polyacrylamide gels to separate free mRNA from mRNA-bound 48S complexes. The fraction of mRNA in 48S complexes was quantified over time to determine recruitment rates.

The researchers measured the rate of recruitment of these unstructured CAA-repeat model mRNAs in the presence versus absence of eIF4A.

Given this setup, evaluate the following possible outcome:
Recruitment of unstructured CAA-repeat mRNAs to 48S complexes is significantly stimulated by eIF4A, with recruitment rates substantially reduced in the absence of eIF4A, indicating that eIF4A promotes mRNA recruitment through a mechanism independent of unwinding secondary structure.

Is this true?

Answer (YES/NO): YES